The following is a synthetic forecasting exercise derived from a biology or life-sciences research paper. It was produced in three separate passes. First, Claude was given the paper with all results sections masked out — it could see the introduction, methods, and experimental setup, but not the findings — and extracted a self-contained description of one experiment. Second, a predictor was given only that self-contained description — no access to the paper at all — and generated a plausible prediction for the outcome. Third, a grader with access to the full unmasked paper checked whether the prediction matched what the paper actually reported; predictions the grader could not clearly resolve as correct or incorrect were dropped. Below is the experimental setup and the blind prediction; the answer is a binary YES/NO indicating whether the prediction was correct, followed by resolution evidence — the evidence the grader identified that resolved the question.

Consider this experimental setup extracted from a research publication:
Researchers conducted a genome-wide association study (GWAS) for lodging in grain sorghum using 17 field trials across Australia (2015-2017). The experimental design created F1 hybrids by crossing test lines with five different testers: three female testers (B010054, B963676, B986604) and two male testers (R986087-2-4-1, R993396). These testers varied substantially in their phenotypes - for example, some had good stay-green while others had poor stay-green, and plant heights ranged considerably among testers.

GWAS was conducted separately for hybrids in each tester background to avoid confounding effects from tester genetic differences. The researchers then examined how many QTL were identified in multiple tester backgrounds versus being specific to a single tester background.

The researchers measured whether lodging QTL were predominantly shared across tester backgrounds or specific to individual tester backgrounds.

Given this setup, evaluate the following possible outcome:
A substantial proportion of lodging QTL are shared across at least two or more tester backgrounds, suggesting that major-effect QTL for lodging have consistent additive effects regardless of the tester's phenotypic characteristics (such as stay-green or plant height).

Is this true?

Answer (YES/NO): YES